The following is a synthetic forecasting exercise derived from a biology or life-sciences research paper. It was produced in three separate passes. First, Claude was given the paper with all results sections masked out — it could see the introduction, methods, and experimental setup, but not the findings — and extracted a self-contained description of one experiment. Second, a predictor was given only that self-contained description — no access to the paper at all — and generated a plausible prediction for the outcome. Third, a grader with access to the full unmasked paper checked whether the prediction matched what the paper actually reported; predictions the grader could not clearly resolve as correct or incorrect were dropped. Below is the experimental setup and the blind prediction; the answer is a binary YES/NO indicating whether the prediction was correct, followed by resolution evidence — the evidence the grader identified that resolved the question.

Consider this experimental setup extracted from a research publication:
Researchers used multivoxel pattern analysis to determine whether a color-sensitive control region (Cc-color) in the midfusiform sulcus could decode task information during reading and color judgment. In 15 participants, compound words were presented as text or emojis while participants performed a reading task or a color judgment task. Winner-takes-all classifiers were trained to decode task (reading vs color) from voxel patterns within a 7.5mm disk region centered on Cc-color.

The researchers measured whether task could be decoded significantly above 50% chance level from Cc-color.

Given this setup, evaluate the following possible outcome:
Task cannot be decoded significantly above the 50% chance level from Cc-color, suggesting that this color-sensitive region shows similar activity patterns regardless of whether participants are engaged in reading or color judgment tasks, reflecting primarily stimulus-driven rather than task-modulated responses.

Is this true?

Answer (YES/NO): YES